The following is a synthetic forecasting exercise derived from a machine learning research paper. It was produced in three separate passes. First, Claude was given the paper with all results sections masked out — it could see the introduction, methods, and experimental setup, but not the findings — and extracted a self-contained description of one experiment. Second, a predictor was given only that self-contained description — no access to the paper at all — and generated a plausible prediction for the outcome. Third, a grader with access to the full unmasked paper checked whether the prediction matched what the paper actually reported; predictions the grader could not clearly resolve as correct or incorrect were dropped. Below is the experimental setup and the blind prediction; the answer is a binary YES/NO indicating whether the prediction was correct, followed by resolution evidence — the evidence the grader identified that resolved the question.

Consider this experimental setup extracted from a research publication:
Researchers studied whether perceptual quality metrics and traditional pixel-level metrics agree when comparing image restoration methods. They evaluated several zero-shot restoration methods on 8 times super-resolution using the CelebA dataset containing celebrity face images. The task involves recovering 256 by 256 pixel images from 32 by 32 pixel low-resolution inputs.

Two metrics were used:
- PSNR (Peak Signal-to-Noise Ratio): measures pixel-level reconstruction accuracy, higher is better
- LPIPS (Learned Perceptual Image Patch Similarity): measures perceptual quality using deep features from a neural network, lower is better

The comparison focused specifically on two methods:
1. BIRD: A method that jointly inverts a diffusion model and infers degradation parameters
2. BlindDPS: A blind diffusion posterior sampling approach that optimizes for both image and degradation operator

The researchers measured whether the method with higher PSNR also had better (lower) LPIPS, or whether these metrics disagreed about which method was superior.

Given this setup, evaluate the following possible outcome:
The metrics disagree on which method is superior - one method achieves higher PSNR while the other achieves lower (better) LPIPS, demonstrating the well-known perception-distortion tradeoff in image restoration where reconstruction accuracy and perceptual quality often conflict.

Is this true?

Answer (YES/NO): NO